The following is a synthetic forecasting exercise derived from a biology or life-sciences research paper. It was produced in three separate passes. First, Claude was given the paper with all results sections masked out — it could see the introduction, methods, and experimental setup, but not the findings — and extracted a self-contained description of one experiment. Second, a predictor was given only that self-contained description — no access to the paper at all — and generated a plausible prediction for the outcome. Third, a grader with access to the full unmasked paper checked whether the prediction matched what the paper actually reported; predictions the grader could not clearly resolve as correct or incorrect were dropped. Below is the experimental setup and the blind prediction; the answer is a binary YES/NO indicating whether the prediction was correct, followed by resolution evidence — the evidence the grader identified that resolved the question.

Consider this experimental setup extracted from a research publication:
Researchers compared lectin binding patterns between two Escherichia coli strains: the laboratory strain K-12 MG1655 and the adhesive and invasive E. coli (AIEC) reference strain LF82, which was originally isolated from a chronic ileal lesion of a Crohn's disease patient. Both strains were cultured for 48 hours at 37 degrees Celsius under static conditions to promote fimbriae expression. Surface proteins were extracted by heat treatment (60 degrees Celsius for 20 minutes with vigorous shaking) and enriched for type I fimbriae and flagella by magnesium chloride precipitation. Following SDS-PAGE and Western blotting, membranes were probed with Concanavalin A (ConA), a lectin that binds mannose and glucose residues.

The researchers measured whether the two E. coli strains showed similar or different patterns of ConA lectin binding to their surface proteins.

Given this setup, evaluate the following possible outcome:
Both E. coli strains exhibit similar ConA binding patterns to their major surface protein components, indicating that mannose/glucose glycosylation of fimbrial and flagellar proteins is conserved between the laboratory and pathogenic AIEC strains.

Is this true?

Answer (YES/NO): NO